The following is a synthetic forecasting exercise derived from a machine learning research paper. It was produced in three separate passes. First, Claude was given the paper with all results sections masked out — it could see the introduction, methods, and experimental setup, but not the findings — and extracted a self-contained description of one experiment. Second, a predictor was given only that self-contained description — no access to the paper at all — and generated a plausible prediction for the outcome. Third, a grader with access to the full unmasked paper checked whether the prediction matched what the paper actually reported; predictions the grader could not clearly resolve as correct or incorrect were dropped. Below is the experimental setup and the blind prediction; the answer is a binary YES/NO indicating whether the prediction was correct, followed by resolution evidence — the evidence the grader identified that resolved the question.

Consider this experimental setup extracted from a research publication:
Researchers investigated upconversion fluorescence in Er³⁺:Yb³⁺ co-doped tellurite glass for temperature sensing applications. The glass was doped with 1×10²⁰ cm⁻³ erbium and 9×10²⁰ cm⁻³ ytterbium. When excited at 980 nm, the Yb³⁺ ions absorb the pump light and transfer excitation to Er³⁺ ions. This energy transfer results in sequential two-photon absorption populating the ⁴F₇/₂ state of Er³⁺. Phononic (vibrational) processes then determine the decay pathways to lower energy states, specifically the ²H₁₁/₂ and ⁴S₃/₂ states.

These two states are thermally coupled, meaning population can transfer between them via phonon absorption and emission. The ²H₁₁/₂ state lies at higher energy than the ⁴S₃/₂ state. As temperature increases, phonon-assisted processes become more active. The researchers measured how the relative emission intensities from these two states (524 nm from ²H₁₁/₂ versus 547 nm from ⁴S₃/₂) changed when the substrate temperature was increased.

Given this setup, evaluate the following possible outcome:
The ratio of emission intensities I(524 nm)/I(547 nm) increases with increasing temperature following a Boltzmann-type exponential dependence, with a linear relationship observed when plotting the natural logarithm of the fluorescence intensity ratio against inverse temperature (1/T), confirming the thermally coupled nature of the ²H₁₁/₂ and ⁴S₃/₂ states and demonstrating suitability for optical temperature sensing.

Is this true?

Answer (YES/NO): YES